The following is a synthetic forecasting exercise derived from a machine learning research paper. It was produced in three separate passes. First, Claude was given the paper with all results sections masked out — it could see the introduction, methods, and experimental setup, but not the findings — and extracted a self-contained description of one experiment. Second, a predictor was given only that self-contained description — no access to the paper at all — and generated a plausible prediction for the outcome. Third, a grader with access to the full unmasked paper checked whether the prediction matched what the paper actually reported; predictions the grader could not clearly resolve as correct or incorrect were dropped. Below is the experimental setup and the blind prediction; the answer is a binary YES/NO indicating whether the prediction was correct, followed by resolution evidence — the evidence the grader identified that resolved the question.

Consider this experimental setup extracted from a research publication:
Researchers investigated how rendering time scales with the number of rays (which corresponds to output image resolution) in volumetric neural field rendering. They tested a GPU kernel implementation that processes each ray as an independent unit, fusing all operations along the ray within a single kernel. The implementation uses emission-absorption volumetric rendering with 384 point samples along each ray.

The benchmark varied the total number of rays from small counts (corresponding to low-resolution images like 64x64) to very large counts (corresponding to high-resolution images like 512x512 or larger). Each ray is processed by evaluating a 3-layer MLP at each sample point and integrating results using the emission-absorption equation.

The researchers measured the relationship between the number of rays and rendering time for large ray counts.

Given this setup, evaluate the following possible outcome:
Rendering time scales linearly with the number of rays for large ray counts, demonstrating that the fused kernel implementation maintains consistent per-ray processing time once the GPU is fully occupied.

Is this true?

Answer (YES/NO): YES